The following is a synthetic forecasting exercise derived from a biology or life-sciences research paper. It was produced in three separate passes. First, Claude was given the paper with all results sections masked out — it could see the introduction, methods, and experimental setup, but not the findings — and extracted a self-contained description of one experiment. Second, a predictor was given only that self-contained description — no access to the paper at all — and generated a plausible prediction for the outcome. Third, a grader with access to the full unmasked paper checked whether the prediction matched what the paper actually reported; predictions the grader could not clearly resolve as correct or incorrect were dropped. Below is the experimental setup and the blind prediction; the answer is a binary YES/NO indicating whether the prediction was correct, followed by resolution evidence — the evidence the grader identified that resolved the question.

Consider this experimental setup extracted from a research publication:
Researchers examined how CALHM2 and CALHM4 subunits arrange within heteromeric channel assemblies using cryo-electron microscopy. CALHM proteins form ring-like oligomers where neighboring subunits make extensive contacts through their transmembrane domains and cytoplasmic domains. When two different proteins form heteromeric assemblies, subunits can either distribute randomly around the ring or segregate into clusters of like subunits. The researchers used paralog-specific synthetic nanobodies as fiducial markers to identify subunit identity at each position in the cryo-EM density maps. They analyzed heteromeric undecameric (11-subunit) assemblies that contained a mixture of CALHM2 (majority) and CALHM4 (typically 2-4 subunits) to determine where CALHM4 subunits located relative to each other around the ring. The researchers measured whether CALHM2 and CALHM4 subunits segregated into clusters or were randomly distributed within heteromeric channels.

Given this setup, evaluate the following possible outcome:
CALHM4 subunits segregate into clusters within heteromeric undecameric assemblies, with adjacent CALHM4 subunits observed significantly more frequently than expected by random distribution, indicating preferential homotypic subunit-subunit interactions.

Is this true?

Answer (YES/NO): YES